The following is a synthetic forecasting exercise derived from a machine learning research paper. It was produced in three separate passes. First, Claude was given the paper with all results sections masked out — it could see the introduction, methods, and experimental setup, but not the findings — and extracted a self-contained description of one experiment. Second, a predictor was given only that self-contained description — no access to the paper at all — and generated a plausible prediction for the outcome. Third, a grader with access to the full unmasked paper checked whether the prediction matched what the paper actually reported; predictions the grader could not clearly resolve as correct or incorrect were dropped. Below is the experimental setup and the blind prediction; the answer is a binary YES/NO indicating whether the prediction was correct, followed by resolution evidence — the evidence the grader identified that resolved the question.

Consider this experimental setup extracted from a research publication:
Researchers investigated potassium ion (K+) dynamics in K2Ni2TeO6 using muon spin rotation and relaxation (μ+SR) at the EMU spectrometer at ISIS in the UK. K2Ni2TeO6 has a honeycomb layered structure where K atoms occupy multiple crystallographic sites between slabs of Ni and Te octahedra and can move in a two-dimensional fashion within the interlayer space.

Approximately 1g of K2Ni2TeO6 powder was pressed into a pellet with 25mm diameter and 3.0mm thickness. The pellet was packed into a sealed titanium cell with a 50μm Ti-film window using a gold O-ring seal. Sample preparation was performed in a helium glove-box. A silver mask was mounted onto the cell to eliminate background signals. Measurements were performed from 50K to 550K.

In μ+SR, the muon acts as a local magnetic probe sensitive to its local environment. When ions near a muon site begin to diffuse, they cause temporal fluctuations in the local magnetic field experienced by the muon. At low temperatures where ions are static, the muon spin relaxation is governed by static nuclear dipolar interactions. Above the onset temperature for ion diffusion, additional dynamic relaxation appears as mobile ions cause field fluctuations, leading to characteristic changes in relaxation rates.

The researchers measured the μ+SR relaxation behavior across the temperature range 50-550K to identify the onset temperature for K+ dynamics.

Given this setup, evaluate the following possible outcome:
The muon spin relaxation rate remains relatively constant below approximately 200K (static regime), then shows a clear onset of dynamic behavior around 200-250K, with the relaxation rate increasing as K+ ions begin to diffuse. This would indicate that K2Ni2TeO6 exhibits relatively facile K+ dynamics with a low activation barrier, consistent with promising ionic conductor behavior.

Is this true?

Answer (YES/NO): YES